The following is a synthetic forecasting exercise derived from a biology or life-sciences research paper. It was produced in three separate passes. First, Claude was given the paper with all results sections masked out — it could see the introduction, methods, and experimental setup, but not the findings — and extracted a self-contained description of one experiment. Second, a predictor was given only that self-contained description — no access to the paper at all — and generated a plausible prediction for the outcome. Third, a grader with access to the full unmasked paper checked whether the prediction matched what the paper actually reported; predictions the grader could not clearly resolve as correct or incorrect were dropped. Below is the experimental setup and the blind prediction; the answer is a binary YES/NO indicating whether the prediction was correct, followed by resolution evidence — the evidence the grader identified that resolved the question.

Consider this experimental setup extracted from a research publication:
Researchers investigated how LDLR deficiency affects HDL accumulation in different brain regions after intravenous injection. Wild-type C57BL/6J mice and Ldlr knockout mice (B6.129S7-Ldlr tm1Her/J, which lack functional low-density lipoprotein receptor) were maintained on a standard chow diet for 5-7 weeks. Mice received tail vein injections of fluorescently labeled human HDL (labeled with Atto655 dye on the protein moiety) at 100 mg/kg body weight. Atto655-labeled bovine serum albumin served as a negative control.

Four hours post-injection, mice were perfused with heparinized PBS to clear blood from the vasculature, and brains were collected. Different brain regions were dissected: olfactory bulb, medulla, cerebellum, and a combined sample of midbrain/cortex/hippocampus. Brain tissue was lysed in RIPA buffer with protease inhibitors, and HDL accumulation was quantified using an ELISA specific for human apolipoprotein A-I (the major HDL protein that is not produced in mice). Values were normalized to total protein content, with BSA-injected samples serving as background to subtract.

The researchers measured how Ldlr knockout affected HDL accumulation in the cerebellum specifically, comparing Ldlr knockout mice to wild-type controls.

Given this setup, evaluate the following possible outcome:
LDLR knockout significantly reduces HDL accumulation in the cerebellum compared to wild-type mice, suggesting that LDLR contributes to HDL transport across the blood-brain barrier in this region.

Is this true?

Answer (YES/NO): NO